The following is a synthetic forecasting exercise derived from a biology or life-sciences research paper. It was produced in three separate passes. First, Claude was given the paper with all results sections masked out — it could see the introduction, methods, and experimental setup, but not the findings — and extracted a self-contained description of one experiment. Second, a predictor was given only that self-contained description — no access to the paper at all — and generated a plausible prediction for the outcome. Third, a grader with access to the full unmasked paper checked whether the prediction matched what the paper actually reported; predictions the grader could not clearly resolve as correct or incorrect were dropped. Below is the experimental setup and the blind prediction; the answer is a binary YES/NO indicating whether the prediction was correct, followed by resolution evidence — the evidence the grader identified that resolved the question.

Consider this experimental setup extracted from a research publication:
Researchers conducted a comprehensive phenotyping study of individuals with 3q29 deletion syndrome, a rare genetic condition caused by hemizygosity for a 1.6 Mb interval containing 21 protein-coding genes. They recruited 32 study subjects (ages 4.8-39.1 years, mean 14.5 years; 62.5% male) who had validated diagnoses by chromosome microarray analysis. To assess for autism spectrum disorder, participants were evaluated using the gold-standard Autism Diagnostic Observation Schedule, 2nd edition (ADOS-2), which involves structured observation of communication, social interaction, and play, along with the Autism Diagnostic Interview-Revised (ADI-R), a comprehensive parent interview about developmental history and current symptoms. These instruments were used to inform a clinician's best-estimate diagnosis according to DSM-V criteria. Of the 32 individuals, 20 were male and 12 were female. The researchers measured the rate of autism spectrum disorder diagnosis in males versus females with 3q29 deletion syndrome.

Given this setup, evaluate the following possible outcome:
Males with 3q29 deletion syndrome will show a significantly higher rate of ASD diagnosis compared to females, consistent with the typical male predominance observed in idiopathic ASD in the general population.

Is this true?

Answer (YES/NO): NO